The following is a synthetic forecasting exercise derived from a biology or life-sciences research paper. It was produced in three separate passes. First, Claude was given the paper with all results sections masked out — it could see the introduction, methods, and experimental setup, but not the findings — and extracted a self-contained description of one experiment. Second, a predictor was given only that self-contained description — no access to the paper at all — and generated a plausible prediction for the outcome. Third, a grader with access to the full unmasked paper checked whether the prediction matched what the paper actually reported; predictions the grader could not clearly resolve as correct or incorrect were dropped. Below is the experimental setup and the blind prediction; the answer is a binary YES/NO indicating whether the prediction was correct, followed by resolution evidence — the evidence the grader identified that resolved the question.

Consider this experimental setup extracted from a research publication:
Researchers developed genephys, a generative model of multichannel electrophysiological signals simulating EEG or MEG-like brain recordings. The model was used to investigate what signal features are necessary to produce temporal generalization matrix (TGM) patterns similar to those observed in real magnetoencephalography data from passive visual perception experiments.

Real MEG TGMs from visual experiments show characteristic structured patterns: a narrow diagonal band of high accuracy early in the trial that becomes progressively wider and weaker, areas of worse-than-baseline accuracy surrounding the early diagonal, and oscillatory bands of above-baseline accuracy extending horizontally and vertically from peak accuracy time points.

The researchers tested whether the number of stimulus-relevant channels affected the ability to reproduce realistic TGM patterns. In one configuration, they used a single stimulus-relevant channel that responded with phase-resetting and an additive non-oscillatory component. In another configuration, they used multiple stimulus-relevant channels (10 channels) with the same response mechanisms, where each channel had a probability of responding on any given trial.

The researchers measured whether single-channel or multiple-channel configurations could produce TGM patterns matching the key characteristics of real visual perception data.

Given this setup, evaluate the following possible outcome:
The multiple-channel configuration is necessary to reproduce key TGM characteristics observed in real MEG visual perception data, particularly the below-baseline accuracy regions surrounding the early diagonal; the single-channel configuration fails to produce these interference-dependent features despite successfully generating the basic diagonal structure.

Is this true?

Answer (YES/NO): NO